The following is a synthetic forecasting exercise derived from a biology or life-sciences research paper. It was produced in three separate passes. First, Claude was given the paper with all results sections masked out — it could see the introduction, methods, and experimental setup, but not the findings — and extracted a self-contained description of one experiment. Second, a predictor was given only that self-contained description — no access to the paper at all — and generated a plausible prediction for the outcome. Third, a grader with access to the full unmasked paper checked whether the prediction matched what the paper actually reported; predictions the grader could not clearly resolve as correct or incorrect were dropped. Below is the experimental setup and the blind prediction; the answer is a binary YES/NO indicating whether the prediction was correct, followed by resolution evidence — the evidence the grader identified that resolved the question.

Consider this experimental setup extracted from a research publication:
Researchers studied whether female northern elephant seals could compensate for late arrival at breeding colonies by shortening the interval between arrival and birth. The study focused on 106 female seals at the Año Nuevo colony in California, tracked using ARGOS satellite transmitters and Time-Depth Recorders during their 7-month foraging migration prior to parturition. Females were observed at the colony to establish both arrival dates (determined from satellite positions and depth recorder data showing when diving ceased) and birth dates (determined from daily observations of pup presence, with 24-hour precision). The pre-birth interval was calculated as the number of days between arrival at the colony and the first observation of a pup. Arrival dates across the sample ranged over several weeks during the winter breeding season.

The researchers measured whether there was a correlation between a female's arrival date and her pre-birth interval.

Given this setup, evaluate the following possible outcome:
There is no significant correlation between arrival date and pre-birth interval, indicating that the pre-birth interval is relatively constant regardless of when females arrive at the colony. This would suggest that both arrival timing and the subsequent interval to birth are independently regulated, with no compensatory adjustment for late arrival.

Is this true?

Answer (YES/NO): NO